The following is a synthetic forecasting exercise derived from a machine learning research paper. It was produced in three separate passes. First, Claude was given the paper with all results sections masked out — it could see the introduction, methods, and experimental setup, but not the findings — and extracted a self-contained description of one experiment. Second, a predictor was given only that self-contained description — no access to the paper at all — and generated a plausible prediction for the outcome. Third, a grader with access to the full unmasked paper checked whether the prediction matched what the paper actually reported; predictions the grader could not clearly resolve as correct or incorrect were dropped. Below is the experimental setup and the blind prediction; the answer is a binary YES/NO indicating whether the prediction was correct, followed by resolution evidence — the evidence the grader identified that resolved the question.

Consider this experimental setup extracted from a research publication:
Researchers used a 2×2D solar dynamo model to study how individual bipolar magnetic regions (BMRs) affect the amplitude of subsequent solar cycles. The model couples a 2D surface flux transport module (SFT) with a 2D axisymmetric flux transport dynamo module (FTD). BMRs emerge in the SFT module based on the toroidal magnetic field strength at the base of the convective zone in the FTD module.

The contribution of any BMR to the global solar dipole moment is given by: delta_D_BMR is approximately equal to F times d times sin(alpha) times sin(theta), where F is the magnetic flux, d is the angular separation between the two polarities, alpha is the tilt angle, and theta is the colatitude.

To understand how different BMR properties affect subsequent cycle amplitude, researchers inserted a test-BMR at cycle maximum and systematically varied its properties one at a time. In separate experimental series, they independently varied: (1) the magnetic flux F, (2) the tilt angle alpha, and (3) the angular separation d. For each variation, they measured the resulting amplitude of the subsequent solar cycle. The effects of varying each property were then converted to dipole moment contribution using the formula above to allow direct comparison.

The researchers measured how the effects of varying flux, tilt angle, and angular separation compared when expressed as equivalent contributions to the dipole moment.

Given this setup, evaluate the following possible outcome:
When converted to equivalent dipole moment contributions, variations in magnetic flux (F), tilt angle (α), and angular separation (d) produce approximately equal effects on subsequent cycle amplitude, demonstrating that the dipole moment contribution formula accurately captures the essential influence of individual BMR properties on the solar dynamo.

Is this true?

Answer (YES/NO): YES